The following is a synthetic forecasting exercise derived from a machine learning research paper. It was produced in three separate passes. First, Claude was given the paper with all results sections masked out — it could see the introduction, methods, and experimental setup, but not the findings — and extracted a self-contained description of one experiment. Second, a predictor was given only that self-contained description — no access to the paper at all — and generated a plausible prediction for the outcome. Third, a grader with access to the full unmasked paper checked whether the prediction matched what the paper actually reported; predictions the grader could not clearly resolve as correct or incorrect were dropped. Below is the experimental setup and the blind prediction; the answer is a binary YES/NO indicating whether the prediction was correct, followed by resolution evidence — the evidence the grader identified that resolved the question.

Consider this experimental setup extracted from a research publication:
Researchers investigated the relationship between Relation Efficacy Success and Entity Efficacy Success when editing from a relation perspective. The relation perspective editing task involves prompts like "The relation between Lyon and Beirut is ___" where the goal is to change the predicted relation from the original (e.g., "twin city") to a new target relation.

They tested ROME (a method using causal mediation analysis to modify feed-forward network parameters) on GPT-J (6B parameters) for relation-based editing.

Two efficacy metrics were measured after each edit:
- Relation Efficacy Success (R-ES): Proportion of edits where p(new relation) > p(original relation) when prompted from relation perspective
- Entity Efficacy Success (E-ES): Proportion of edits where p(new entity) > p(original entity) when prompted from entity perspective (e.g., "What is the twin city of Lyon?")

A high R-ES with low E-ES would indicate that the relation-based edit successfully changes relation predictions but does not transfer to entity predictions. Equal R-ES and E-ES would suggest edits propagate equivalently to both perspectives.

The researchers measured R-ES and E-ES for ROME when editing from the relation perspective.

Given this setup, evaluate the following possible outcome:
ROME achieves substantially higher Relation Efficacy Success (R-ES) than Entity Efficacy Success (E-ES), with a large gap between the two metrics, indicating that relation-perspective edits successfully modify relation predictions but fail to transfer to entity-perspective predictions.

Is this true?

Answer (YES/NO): YES